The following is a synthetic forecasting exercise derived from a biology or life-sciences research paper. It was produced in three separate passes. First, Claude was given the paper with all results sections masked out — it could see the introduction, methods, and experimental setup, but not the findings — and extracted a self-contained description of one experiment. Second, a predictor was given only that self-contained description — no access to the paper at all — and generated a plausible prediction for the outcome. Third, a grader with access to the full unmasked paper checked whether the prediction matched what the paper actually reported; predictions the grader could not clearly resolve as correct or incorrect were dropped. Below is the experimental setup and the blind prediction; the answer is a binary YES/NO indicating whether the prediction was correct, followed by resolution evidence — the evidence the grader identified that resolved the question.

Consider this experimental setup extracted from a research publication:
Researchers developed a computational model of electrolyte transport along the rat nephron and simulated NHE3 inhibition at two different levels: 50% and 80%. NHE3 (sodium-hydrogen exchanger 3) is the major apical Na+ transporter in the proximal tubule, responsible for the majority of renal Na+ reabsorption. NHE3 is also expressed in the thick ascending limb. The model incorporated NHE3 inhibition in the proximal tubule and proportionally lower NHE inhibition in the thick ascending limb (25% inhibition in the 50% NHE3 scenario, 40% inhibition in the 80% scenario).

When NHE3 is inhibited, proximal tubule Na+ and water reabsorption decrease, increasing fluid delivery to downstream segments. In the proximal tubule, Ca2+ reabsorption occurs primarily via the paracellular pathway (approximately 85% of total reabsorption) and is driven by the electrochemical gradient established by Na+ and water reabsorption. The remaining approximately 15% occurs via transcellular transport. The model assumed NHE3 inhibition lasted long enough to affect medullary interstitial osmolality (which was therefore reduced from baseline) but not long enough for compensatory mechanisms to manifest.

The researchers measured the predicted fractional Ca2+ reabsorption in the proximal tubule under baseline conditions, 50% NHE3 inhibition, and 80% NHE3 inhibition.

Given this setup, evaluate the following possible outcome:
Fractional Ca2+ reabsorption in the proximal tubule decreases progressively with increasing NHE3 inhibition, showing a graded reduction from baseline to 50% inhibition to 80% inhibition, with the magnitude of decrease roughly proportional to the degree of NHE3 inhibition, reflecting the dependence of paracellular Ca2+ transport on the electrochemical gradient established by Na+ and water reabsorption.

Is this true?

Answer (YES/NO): YES